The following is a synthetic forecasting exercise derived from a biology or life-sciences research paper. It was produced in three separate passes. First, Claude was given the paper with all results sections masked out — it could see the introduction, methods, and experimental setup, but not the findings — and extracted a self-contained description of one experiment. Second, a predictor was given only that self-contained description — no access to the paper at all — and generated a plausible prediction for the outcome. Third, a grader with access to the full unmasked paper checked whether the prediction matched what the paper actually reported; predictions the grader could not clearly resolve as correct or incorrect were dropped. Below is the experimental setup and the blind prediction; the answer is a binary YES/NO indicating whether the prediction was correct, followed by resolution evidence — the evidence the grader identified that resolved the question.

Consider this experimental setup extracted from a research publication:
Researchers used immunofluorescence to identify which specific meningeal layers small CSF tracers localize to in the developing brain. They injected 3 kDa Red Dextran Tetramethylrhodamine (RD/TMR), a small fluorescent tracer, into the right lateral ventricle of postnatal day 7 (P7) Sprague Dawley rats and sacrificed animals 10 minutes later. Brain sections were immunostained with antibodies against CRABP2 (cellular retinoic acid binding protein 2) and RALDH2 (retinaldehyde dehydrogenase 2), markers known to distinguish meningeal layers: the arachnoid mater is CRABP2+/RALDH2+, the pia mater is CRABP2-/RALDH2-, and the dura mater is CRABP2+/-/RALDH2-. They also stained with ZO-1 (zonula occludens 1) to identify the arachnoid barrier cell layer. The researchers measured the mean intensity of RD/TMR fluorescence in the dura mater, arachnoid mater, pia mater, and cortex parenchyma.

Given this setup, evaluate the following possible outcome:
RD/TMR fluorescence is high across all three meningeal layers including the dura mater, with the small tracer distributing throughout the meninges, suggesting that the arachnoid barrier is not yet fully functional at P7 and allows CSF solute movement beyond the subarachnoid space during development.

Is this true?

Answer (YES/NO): NO